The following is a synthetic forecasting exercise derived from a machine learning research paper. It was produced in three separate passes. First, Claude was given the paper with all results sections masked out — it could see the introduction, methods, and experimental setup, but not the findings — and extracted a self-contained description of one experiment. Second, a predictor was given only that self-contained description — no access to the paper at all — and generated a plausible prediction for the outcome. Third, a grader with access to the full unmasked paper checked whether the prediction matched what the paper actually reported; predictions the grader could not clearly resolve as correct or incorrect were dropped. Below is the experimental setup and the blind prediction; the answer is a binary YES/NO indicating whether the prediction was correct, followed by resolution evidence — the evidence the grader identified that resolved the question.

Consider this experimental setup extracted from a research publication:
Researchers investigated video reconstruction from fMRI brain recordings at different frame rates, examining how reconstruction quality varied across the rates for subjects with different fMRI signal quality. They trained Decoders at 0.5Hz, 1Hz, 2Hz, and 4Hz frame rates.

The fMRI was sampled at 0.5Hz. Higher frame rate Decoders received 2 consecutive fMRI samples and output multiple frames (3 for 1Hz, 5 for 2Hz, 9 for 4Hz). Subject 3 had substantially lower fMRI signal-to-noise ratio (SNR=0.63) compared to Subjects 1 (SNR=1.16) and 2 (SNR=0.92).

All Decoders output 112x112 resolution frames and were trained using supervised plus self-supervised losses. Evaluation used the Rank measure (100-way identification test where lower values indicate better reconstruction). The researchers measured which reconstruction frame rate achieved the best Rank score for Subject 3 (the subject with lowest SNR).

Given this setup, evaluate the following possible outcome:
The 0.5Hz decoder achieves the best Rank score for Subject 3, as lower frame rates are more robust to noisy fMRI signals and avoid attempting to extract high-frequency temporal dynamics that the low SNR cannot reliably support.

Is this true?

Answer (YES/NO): NO